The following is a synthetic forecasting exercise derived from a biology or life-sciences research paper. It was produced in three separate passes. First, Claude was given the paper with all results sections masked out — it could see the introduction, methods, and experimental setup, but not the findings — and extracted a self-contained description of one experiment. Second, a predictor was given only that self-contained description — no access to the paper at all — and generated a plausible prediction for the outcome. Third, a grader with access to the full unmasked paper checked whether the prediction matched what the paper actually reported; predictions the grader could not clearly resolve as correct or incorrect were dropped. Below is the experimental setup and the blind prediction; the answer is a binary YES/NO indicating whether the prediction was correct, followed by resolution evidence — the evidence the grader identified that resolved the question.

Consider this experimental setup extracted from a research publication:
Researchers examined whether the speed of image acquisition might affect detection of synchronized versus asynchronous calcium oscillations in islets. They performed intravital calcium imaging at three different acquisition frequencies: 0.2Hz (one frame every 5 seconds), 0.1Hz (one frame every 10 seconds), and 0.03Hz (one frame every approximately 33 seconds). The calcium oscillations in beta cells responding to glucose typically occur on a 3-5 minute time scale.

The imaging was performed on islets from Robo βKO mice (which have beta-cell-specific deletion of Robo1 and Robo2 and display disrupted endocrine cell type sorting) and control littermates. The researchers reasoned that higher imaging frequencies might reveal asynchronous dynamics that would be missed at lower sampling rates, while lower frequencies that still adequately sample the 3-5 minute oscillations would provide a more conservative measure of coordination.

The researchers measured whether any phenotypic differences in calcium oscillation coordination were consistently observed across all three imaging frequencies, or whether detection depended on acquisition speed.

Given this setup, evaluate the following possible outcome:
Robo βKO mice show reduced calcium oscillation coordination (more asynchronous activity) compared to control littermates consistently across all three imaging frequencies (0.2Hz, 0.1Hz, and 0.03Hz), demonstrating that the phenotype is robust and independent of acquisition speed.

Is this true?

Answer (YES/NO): YES